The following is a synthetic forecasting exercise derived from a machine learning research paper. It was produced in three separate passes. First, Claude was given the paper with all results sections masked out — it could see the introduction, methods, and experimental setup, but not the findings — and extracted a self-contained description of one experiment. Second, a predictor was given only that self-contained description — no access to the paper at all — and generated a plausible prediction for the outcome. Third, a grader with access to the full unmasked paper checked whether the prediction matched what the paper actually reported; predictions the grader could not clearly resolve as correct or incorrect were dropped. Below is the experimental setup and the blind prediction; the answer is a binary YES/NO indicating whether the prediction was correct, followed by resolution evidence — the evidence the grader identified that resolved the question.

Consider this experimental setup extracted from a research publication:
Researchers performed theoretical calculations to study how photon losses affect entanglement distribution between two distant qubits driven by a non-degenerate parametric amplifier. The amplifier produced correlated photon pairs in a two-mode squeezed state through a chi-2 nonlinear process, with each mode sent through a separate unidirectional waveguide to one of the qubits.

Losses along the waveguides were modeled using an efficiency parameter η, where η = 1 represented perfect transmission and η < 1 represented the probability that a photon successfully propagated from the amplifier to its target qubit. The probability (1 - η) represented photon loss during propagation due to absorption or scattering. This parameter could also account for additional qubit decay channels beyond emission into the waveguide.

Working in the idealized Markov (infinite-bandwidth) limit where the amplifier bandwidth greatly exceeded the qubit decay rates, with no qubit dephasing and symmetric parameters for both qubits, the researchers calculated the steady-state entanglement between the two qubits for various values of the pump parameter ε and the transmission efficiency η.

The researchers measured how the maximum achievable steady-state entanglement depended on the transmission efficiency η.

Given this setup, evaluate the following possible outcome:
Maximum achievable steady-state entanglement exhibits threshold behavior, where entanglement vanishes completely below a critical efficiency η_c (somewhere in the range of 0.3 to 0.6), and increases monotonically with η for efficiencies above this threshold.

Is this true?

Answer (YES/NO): NO